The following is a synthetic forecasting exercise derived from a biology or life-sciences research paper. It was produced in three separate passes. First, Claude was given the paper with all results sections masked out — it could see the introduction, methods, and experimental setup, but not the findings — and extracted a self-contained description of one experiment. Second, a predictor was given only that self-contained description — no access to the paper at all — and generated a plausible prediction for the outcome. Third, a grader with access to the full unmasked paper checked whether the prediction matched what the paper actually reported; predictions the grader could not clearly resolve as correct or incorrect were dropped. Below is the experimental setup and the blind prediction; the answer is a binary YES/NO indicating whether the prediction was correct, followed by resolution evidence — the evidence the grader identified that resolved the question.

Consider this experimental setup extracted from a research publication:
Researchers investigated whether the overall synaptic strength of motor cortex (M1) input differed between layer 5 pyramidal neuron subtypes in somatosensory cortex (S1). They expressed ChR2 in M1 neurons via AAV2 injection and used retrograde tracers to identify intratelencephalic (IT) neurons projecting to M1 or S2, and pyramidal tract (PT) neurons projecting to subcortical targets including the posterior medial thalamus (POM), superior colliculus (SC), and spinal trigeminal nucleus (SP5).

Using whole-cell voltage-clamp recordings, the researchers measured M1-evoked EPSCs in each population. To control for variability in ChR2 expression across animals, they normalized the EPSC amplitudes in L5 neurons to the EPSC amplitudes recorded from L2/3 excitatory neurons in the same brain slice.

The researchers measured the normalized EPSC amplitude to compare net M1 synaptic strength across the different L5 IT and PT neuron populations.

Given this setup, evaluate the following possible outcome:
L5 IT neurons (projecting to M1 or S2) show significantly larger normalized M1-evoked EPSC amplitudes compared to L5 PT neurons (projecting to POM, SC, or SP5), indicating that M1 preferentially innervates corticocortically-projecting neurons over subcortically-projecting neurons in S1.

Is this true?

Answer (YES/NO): NO